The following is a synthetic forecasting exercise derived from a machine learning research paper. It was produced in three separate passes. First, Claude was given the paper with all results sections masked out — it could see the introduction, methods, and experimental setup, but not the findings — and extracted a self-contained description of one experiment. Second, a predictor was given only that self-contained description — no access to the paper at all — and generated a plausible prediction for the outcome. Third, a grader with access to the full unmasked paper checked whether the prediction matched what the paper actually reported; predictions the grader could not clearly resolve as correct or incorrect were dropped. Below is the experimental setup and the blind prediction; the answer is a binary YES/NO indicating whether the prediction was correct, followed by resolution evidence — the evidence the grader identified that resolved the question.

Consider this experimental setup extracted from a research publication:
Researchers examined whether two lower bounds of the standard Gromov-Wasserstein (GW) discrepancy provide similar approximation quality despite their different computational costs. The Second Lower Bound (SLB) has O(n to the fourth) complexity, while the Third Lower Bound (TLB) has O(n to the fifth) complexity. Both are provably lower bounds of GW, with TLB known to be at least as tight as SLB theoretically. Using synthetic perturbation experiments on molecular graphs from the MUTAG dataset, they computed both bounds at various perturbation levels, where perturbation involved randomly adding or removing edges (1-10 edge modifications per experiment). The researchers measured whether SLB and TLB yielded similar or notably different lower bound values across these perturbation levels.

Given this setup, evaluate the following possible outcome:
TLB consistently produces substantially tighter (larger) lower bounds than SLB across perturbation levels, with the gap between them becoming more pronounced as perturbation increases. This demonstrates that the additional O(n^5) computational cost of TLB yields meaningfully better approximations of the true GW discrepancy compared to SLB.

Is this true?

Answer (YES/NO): NO